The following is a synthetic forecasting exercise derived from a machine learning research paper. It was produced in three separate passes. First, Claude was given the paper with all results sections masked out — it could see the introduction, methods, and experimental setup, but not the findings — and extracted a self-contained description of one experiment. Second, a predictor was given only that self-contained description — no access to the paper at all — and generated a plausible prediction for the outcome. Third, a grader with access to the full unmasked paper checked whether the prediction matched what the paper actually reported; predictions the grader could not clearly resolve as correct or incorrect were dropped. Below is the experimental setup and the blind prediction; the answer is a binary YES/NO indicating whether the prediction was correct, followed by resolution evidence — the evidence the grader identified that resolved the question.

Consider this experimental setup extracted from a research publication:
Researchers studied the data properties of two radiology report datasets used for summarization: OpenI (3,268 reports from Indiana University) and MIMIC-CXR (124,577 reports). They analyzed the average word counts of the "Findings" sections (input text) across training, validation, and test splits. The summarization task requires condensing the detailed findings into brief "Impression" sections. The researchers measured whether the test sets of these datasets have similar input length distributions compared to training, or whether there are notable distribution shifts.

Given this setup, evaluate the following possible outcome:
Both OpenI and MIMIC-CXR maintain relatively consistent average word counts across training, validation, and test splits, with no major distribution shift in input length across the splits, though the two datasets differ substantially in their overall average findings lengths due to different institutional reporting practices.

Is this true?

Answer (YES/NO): NO